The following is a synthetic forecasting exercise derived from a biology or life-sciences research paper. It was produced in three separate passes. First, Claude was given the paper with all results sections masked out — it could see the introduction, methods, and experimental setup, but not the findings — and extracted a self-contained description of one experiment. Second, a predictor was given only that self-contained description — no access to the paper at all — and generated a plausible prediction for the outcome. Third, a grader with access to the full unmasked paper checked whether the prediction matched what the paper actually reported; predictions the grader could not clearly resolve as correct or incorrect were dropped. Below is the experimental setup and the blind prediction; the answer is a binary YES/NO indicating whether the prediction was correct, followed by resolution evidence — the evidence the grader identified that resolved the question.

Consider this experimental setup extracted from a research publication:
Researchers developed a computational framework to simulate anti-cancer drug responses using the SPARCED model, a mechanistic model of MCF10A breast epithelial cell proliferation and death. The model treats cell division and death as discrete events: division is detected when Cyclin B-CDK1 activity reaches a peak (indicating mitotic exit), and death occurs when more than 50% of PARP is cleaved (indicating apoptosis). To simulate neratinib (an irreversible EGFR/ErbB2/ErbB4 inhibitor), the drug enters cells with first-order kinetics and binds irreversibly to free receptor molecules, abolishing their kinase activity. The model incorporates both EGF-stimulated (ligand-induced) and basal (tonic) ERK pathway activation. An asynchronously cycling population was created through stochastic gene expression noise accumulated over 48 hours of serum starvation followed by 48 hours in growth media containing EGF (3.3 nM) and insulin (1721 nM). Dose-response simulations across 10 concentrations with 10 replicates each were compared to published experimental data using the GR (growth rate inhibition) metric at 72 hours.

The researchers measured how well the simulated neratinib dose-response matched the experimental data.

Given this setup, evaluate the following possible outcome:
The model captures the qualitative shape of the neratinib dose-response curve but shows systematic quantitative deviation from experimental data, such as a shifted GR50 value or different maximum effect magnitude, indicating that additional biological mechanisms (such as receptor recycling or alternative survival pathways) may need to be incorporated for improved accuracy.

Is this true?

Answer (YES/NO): NO